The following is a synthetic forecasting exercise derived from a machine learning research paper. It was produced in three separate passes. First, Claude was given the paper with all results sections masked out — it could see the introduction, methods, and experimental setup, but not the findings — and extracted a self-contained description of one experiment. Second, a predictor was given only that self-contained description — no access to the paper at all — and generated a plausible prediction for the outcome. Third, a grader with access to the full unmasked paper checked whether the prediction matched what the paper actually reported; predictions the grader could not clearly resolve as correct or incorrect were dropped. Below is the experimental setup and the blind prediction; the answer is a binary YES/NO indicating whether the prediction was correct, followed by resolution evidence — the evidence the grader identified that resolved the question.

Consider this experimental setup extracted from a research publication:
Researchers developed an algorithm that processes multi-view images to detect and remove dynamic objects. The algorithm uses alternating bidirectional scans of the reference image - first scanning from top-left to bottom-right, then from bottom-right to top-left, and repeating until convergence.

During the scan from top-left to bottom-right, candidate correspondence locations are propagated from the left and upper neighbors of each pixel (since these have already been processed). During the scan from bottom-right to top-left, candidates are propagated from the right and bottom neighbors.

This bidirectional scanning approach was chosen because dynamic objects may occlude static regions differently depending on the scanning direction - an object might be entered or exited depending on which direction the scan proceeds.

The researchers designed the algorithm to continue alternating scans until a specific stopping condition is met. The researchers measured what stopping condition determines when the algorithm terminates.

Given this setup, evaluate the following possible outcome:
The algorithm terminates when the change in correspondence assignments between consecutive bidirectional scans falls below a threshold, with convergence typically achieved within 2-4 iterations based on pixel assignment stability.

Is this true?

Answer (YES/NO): NO